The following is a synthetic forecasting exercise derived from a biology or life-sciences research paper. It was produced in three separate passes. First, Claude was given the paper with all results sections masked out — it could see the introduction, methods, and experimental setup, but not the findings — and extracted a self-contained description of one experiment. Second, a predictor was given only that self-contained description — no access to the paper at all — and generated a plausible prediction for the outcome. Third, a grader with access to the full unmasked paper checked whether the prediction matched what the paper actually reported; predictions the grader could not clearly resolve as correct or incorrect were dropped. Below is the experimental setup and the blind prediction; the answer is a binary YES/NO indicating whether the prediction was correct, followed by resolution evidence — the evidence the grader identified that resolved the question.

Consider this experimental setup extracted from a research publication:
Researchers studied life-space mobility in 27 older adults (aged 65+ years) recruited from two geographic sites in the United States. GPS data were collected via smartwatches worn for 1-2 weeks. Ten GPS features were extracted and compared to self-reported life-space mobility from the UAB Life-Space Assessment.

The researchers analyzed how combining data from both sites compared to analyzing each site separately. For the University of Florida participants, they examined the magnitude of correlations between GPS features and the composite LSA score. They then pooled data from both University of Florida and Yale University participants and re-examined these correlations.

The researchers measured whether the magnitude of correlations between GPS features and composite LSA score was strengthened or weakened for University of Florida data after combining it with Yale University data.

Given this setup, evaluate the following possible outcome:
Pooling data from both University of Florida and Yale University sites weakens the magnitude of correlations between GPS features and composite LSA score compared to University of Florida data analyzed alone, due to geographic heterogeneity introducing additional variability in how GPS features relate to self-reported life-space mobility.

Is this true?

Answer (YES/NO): YES